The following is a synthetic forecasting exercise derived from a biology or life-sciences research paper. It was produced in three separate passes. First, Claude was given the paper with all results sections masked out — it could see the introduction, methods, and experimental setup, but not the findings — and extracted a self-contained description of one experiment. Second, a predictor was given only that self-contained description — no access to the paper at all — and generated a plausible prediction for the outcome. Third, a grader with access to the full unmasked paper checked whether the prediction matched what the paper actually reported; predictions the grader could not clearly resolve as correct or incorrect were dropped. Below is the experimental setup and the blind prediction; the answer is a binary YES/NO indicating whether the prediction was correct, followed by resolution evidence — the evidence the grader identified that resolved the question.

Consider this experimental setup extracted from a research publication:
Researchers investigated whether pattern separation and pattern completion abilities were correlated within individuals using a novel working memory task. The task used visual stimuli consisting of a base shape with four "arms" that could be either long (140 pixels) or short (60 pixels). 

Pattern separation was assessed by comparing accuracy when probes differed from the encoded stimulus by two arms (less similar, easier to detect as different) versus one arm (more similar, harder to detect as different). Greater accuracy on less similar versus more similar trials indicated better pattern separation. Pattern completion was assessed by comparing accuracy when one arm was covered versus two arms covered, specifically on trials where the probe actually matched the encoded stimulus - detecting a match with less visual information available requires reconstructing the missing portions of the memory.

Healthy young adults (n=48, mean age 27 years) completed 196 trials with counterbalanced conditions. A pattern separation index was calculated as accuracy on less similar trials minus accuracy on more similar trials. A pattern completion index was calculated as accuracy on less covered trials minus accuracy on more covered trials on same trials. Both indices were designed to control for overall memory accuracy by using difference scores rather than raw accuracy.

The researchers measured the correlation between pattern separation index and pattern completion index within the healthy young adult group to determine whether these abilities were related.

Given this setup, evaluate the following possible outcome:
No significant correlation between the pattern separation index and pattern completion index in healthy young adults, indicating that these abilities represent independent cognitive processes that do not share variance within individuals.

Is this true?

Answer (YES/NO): NO